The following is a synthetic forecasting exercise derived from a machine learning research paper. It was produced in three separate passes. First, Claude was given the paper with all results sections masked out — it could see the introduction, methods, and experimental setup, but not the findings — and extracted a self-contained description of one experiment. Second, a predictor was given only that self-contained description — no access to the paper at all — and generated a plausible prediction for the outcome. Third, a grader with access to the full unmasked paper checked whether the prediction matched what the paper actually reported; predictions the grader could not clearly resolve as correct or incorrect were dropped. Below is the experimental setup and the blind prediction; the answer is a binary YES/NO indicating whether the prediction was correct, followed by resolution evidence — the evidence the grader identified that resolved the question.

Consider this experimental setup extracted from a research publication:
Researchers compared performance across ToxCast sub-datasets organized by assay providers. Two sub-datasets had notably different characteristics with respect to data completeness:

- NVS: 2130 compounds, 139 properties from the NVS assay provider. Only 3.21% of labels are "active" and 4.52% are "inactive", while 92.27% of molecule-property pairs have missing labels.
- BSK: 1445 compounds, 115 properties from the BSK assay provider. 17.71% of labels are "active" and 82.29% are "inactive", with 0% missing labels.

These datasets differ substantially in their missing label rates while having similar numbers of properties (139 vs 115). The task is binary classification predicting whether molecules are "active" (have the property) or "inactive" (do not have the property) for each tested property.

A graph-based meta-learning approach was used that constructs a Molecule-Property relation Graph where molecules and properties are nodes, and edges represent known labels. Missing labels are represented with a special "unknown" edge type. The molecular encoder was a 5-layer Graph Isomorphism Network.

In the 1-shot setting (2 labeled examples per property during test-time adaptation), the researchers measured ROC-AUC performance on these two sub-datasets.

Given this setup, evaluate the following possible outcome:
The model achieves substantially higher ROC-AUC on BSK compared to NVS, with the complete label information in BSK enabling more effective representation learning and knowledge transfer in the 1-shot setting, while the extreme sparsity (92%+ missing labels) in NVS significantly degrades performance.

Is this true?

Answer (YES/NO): YES